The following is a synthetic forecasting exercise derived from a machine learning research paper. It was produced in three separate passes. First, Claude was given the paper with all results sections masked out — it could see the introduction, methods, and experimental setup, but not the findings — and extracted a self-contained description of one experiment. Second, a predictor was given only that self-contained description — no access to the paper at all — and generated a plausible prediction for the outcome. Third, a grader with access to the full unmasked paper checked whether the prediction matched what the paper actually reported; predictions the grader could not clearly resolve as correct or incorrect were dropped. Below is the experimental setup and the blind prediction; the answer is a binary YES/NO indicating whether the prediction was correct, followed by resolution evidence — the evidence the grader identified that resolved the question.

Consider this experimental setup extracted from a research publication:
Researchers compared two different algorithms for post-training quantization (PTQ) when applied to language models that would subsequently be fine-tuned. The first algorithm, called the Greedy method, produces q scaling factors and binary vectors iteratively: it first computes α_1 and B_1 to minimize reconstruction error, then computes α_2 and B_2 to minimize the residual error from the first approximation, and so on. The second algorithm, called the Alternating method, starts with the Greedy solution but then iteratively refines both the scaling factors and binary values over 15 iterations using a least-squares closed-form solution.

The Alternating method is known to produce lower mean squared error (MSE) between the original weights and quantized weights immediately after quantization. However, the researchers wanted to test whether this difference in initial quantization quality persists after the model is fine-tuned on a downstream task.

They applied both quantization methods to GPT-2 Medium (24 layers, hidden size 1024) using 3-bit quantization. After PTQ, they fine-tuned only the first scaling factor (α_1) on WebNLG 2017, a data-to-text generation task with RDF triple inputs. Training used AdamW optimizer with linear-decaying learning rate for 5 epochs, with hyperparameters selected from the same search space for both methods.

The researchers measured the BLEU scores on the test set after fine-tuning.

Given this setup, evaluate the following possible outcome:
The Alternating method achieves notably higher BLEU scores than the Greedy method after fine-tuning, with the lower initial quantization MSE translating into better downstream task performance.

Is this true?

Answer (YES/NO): NO